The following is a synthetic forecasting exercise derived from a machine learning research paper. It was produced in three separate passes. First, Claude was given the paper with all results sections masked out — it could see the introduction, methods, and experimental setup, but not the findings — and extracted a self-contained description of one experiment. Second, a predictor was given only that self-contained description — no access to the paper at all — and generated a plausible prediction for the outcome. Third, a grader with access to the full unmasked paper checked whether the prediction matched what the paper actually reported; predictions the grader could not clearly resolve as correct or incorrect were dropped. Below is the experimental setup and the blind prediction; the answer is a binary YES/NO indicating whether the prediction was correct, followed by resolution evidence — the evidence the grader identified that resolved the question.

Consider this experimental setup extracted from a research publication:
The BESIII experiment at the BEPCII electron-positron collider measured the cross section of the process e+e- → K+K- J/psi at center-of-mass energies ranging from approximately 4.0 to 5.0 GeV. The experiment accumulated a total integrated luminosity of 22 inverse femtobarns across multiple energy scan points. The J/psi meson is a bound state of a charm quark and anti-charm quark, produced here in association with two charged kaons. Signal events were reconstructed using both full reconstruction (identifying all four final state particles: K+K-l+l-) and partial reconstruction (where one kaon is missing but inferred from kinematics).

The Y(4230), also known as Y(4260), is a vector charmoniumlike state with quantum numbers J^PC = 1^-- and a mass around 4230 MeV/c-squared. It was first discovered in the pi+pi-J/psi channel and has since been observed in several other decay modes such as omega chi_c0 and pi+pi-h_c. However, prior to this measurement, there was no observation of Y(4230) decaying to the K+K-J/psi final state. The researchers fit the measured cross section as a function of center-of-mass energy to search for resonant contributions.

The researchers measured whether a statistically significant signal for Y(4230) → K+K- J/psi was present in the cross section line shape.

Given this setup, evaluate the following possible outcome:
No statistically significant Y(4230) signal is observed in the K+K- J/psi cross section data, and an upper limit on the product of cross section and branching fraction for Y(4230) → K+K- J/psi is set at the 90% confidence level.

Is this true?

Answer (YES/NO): NO